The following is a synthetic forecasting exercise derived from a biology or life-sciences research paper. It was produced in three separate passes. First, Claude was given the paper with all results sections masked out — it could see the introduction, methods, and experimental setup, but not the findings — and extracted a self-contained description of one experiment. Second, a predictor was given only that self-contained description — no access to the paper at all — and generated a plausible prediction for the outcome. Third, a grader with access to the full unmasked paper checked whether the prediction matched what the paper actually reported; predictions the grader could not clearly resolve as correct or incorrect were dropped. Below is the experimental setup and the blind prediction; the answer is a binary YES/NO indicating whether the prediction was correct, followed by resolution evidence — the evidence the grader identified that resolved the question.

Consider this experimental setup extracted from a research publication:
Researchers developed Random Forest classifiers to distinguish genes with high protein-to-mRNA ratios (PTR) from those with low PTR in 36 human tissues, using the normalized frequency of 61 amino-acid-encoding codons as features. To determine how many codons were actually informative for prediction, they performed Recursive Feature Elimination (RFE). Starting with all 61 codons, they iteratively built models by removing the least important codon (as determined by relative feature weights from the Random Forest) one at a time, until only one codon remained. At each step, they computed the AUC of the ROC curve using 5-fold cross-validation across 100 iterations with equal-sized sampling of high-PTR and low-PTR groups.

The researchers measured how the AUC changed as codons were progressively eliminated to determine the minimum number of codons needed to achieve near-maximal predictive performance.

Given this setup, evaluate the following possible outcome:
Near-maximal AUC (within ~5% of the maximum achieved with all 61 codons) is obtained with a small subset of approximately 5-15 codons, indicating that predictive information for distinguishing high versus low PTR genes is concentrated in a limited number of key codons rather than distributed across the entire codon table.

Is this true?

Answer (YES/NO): YES